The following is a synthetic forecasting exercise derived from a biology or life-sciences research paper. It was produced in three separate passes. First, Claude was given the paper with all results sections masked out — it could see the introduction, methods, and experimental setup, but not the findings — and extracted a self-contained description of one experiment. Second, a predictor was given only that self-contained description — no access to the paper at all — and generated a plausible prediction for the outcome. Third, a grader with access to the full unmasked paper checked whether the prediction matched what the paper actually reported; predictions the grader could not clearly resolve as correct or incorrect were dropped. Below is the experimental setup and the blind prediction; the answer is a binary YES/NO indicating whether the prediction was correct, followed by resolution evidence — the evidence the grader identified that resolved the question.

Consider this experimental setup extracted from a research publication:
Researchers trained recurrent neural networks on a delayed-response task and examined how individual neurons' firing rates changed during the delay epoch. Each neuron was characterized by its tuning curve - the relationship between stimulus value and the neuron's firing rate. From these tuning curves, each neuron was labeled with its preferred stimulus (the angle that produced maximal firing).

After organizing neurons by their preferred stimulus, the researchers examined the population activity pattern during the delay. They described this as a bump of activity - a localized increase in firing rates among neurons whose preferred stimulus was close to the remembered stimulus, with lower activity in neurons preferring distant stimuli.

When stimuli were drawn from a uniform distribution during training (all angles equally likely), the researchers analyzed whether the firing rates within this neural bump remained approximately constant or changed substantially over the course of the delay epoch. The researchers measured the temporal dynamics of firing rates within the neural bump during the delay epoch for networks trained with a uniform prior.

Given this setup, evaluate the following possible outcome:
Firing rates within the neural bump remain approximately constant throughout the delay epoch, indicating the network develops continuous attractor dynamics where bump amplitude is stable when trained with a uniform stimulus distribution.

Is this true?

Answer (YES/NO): NO